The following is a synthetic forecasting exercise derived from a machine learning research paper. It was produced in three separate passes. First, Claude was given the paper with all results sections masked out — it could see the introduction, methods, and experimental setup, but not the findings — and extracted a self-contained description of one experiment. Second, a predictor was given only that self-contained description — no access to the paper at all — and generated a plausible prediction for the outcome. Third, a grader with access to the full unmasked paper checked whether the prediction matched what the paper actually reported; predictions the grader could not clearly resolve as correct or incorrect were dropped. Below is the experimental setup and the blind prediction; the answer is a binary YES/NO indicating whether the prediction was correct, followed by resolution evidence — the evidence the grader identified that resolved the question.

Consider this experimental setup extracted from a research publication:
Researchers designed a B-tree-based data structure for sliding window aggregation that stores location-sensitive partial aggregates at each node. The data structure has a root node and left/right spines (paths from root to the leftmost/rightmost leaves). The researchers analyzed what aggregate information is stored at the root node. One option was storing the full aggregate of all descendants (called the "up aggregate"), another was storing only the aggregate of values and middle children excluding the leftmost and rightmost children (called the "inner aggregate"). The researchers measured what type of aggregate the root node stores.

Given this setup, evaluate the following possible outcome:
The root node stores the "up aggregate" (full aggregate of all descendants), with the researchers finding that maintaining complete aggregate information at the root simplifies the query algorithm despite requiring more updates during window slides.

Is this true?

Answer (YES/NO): NO